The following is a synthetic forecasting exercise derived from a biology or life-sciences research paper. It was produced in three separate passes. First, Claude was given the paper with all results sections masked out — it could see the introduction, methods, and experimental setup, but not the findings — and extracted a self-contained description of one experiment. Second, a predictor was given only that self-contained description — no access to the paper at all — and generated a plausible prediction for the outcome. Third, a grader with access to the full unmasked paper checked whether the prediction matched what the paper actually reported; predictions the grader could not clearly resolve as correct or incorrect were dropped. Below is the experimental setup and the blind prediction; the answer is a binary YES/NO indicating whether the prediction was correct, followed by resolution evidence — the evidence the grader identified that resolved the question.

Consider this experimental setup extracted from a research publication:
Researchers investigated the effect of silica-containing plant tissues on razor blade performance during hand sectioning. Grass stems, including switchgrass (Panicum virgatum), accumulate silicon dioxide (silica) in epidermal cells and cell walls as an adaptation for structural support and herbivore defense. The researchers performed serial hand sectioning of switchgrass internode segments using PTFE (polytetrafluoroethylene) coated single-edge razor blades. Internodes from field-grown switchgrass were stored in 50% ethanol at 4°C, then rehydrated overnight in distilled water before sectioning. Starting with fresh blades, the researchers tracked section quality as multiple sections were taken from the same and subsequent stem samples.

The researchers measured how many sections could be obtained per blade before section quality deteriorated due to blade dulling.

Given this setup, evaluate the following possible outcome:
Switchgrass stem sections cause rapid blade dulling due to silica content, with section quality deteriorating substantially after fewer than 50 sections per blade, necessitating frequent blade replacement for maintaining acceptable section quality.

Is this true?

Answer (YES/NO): YES